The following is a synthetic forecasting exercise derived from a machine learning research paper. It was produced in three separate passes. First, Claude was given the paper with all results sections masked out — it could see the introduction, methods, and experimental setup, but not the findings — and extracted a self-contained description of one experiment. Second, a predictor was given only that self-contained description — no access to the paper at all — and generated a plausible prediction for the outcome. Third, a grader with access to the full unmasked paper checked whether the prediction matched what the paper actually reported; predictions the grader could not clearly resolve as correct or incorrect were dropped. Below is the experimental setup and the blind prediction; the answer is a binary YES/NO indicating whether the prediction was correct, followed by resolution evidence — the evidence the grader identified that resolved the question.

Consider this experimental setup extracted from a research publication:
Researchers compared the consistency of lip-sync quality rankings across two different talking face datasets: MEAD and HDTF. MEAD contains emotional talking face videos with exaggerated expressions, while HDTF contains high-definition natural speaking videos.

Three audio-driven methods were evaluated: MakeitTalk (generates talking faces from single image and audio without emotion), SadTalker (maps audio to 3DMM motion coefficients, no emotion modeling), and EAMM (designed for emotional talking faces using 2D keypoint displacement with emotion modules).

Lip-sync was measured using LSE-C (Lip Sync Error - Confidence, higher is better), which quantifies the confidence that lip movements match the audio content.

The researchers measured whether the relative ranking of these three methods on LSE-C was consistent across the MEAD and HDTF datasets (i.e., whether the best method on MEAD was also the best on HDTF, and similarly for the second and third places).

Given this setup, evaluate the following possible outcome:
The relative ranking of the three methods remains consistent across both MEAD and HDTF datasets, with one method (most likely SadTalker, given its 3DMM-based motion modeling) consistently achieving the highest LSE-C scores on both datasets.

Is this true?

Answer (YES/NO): YES